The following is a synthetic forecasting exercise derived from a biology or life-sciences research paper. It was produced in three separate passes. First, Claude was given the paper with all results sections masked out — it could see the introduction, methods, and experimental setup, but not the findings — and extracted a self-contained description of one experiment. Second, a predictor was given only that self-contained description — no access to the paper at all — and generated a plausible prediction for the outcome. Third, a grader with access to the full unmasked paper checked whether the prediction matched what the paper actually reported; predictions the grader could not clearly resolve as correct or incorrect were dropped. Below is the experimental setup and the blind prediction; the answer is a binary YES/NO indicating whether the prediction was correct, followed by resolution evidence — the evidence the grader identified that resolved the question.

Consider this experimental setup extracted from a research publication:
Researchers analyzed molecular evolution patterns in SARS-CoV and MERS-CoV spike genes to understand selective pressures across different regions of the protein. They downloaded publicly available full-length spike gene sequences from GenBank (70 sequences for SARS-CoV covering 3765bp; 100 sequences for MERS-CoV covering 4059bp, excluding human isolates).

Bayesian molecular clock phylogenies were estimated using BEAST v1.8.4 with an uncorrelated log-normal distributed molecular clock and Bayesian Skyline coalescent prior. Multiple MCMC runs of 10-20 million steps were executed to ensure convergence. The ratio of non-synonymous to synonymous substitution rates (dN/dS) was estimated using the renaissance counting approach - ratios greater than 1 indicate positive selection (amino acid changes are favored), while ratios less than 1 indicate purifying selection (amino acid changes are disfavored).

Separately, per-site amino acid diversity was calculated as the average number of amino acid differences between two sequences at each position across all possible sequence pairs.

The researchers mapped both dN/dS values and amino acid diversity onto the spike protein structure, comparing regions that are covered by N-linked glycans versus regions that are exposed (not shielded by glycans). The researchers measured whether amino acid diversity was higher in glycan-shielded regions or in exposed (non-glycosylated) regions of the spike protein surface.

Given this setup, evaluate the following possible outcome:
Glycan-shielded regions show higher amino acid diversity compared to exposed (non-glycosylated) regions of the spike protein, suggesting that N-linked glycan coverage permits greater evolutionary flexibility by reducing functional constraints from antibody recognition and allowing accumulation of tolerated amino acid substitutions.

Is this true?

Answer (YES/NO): NO